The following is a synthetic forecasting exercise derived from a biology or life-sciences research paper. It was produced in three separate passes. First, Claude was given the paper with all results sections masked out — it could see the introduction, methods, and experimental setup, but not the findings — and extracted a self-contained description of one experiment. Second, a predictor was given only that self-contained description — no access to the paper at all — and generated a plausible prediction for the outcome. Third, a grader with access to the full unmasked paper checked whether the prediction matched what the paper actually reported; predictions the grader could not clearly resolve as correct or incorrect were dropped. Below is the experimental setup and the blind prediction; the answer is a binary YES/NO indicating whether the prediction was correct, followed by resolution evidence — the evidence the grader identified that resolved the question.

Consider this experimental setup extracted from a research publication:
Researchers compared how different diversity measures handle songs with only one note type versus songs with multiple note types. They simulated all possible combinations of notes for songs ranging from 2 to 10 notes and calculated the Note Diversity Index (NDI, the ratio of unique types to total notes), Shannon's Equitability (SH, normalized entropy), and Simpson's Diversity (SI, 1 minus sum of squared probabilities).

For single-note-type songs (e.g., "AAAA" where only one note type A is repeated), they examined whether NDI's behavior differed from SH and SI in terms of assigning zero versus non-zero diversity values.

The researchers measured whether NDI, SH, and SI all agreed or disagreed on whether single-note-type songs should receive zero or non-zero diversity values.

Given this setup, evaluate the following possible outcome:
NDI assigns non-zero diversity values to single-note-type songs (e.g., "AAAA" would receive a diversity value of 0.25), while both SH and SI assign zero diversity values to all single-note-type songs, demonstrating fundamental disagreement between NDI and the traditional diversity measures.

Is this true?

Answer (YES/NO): YES